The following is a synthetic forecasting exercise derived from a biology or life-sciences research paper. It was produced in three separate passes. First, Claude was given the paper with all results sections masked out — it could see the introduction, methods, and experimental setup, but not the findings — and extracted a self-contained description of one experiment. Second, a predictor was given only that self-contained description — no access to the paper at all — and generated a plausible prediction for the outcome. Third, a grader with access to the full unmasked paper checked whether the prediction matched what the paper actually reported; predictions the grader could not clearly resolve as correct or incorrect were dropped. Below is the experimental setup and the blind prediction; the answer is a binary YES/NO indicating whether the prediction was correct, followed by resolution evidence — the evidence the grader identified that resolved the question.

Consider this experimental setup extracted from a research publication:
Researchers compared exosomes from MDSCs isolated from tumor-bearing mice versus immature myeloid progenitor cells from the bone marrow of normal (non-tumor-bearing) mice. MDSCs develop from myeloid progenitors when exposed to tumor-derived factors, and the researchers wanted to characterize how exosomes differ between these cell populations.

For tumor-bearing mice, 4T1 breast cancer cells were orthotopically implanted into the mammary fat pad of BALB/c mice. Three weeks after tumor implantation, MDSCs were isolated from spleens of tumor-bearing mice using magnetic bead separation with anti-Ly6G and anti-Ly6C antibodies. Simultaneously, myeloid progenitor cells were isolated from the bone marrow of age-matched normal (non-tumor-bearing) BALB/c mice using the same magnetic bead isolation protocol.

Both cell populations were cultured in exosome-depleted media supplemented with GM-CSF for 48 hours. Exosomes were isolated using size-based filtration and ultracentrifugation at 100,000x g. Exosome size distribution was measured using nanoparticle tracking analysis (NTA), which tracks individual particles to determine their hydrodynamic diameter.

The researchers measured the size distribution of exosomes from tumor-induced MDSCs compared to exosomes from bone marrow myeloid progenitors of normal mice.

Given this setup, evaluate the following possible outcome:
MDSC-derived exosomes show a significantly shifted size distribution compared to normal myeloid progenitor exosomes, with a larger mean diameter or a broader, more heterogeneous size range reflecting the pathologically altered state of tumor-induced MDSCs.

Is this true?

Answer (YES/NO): NO